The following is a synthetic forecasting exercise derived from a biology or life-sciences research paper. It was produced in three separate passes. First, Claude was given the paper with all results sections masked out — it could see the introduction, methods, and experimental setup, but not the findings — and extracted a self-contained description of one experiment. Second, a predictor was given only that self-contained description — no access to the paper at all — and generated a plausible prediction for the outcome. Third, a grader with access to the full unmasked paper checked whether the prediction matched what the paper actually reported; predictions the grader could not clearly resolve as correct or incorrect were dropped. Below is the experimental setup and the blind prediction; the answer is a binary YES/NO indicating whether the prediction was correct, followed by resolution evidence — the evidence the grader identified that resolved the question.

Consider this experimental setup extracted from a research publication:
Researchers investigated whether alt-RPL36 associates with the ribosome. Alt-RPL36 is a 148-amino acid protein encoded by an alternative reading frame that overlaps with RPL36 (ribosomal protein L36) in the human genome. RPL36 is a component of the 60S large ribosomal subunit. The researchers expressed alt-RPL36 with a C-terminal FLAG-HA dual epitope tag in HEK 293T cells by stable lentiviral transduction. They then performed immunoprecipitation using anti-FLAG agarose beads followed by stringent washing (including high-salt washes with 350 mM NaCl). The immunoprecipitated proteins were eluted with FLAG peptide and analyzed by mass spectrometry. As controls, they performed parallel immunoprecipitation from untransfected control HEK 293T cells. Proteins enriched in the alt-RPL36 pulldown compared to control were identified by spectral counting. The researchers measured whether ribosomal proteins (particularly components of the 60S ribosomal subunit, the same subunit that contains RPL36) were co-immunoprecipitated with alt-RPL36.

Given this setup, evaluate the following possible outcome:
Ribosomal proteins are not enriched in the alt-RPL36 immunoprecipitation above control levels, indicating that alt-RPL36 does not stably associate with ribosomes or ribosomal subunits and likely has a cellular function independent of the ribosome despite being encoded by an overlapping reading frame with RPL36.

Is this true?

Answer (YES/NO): YES